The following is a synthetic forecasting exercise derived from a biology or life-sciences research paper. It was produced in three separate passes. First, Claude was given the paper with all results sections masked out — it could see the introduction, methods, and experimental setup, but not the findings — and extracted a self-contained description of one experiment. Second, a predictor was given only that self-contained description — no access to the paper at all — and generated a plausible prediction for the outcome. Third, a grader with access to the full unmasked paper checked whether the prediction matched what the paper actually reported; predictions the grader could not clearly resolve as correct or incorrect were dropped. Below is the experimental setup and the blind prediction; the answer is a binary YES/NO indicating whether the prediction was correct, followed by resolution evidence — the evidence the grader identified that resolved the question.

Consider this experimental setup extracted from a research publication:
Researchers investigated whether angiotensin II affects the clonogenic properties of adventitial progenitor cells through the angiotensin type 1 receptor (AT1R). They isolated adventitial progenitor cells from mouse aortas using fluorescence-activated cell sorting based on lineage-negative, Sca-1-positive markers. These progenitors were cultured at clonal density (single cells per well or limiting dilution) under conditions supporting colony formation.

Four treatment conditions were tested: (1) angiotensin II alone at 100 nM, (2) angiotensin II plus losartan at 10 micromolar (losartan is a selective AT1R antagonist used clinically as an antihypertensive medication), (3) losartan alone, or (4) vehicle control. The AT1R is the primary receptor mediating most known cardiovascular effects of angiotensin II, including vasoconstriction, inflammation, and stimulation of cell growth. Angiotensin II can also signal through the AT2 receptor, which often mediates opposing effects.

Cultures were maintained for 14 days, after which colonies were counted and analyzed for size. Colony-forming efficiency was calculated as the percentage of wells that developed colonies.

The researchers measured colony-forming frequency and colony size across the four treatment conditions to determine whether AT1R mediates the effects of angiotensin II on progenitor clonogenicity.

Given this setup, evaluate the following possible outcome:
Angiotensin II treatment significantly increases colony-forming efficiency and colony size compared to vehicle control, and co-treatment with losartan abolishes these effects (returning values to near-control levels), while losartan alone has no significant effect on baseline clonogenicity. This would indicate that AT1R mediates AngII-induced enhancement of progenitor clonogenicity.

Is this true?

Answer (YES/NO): NO